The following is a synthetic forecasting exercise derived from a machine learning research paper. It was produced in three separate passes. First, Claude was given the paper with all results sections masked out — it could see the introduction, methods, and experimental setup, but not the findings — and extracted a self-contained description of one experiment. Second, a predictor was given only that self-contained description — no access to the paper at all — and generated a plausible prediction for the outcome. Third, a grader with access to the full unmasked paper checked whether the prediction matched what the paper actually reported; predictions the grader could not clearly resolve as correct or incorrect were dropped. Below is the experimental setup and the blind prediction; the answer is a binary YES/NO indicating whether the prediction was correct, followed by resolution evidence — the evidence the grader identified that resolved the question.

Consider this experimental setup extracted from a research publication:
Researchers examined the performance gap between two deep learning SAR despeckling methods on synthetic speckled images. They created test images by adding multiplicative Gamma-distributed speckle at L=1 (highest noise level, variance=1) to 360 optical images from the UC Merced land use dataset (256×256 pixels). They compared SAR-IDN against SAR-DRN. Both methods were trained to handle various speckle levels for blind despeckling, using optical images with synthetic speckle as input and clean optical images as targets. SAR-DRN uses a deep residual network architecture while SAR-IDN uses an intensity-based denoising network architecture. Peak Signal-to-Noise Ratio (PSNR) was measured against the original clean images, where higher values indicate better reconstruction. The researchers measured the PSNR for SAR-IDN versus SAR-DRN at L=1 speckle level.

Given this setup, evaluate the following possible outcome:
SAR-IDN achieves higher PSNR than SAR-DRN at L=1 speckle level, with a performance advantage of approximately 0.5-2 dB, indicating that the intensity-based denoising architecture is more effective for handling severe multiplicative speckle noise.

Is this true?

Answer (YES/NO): NO